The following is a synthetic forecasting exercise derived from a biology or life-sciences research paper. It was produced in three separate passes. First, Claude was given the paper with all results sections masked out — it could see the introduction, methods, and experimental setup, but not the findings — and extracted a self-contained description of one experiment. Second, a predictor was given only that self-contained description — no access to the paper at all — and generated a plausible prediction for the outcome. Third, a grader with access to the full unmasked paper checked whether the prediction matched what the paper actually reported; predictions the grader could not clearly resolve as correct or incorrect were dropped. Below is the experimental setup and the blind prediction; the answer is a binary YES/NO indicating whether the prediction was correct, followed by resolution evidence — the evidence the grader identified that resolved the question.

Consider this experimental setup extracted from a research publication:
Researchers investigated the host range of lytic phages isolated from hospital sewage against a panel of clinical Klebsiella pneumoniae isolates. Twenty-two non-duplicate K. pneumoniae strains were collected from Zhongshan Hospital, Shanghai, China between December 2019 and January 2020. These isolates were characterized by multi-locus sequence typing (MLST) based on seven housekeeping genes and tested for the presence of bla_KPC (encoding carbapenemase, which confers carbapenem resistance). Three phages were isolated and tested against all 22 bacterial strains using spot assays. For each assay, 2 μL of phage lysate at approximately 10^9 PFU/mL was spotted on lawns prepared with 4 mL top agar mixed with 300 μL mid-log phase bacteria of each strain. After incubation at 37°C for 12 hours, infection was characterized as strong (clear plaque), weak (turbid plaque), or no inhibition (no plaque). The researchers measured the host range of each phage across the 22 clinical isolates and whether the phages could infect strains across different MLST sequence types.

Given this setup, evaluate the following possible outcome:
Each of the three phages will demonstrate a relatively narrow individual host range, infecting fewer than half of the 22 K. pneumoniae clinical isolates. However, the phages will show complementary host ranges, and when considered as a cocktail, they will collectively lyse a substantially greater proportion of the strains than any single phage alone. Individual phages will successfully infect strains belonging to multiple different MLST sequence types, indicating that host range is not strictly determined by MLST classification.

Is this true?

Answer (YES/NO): NO